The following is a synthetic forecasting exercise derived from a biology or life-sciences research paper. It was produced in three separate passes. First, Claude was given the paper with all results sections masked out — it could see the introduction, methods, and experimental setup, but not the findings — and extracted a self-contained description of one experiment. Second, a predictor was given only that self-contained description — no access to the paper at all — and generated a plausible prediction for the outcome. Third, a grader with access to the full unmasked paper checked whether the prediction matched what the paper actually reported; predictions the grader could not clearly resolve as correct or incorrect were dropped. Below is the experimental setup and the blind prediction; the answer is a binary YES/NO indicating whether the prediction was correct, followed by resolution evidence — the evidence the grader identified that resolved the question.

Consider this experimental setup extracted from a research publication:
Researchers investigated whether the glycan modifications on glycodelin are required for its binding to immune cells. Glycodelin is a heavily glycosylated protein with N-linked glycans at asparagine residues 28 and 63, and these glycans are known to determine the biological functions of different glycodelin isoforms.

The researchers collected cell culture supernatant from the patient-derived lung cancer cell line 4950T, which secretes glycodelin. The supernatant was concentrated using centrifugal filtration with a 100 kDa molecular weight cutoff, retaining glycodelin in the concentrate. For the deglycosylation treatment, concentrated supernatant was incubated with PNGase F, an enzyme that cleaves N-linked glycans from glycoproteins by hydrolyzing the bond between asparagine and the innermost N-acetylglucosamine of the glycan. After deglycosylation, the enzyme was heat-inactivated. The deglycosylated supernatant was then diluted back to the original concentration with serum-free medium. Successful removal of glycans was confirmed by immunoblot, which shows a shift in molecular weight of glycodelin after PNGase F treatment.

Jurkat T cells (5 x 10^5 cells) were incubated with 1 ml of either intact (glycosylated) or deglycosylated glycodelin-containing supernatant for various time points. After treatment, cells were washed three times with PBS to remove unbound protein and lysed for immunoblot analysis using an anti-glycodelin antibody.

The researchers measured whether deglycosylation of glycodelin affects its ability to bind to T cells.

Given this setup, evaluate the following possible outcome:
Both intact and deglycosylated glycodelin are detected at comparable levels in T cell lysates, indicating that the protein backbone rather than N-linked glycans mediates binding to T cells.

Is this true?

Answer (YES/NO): YES